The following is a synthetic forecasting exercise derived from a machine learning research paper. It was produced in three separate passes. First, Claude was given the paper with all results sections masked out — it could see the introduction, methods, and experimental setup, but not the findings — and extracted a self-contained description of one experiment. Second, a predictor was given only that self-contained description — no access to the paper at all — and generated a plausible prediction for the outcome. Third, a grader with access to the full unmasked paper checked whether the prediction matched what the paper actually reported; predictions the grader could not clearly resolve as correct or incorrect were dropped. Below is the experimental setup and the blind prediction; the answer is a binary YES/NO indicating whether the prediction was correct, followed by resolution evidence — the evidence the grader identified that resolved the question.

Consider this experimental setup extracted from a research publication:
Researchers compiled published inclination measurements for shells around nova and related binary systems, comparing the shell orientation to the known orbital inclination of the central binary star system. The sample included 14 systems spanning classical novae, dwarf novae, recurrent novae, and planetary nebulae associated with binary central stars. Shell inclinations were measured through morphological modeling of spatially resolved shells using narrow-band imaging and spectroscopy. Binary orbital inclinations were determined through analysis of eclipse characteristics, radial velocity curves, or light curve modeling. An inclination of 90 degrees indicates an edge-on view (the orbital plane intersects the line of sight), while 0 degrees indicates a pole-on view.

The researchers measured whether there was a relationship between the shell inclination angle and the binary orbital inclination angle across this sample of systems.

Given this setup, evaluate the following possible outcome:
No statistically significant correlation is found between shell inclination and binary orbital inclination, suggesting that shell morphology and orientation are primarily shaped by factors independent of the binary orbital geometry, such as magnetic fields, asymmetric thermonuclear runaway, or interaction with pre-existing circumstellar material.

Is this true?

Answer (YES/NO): NO